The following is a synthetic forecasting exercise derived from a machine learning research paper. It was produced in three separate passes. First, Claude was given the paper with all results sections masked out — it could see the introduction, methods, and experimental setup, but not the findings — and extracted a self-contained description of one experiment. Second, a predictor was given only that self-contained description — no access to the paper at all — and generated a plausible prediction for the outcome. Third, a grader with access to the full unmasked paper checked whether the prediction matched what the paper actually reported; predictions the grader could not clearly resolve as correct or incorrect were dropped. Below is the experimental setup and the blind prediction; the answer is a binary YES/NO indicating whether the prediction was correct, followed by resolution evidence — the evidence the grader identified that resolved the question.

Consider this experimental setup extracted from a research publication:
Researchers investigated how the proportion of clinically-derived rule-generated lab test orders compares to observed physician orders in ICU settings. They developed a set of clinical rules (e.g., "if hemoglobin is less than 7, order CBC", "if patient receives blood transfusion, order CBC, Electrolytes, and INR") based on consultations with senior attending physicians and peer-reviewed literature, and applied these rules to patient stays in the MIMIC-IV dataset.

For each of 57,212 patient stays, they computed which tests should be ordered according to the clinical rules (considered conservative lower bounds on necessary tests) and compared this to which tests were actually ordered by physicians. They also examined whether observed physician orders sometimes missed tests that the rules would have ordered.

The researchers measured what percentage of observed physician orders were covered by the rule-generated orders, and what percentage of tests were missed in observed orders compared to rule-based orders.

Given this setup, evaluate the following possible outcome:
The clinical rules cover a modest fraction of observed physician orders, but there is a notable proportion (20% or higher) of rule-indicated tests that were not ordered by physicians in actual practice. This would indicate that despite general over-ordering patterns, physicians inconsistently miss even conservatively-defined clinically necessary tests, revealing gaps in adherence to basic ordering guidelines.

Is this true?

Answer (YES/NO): NO